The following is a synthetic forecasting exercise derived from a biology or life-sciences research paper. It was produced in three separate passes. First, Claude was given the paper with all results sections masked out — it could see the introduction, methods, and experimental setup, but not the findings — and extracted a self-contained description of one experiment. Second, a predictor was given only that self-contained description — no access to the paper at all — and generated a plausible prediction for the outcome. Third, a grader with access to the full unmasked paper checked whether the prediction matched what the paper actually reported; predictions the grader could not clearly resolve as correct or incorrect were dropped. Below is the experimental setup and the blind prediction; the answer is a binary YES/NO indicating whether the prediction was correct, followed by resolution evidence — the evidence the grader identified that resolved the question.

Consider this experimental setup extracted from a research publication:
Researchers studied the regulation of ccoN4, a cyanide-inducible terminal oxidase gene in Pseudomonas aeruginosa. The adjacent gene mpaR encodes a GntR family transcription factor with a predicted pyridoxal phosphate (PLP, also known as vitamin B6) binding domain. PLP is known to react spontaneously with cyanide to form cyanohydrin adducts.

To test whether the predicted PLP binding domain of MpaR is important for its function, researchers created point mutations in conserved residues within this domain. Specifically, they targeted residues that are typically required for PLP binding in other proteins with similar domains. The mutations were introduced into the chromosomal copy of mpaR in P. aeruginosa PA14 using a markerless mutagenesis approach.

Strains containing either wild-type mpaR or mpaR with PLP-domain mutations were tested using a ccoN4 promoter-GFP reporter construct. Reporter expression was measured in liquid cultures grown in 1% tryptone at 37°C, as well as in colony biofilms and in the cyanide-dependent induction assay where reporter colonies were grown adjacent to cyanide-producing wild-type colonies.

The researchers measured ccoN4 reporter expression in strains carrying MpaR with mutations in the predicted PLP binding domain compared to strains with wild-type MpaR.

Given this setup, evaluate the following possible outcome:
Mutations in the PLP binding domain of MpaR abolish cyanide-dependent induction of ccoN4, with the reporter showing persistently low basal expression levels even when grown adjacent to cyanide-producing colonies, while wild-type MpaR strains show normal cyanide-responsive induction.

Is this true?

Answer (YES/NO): YES